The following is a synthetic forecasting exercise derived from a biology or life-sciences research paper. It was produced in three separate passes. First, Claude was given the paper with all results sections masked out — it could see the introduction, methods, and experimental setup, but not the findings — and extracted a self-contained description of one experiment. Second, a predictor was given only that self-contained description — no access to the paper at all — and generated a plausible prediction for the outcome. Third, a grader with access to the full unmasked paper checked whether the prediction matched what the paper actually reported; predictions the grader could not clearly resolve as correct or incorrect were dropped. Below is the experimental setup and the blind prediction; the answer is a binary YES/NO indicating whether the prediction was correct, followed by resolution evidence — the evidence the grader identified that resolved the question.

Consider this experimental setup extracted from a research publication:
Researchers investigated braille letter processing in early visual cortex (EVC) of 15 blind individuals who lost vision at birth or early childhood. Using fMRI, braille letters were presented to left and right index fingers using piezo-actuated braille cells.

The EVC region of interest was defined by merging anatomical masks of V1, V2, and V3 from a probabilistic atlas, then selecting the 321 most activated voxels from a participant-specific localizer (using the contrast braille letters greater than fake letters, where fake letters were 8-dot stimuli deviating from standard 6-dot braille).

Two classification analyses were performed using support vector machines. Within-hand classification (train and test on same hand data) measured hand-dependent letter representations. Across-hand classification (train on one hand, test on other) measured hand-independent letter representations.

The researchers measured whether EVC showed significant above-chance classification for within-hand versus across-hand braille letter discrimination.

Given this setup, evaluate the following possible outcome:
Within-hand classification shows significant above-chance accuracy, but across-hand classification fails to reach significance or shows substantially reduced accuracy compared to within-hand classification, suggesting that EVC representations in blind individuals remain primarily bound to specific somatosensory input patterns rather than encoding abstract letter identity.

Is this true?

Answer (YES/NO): NO